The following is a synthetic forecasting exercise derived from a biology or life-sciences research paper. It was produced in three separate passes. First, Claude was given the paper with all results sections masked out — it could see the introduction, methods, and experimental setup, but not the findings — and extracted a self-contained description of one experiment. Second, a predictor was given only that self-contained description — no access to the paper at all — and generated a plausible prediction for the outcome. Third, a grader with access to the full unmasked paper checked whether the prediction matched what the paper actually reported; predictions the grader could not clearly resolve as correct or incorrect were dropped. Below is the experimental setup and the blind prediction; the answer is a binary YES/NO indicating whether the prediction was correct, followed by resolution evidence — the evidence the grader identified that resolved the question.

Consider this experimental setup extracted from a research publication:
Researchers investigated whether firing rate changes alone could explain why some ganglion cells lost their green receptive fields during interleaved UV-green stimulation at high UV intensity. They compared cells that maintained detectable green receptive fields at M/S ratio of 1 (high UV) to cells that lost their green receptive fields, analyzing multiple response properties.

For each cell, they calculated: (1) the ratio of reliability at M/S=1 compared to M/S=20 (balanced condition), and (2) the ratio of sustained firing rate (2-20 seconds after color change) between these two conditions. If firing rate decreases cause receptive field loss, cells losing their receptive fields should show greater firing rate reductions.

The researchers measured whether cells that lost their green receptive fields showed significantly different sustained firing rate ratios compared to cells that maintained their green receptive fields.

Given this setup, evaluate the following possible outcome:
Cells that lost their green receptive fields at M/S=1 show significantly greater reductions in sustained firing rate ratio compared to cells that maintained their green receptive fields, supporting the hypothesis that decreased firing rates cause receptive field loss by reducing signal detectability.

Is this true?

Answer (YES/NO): NO